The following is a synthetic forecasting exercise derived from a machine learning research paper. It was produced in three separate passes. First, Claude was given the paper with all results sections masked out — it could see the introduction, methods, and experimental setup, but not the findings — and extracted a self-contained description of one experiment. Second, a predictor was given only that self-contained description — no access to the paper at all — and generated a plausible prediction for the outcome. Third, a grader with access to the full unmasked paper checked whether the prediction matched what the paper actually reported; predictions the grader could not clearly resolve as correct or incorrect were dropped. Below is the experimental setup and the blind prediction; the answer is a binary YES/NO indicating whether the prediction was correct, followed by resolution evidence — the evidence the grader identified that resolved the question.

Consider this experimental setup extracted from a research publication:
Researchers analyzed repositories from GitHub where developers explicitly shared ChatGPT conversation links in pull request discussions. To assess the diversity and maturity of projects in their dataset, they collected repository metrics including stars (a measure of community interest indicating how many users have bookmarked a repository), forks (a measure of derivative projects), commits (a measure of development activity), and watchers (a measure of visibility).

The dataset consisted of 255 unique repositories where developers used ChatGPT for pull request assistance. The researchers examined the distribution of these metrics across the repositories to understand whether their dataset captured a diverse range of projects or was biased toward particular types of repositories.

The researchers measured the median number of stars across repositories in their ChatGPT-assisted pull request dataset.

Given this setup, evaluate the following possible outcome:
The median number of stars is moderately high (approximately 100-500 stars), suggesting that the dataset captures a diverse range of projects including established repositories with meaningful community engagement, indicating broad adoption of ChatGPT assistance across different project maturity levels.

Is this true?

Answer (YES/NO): NO